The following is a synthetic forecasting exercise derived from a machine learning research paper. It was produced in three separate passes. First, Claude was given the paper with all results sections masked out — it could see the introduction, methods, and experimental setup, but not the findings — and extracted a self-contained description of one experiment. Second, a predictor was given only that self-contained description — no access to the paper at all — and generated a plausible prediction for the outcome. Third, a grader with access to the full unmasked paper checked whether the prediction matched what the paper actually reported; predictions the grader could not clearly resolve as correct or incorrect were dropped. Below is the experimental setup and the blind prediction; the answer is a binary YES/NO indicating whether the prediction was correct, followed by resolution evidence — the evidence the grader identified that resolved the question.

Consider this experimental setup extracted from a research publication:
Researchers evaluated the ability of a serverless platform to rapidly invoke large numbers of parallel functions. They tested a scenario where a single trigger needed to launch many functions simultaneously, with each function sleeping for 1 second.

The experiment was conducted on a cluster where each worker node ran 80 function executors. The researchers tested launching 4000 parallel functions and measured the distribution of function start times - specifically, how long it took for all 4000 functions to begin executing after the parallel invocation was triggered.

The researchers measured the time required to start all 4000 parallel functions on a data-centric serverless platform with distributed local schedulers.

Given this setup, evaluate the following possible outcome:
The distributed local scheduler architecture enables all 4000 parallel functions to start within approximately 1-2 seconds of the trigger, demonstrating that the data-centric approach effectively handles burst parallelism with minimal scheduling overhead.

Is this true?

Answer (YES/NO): NO